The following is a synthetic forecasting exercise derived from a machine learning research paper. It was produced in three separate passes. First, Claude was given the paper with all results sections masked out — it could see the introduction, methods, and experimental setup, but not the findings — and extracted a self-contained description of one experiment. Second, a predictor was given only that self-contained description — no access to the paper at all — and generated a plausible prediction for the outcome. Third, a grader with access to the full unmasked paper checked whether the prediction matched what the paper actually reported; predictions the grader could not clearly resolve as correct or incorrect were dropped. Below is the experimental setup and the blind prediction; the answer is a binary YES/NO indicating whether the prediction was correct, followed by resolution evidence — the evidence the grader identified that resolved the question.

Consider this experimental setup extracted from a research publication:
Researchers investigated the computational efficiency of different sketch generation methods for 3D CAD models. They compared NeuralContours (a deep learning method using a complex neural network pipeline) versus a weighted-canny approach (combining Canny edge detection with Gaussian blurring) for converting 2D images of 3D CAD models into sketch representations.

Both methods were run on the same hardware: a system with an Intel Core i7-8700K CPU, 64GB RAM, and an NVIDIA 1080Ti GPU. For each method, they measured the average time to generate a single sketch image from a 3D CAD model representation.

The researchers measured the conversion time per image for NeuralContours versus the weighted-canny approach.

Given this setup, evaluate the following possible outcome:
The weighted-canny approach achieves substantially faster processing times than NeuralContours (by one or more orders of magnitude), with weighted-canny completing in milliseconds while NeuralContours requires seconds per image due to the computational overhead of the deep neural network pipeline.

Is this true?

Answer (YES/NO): NO